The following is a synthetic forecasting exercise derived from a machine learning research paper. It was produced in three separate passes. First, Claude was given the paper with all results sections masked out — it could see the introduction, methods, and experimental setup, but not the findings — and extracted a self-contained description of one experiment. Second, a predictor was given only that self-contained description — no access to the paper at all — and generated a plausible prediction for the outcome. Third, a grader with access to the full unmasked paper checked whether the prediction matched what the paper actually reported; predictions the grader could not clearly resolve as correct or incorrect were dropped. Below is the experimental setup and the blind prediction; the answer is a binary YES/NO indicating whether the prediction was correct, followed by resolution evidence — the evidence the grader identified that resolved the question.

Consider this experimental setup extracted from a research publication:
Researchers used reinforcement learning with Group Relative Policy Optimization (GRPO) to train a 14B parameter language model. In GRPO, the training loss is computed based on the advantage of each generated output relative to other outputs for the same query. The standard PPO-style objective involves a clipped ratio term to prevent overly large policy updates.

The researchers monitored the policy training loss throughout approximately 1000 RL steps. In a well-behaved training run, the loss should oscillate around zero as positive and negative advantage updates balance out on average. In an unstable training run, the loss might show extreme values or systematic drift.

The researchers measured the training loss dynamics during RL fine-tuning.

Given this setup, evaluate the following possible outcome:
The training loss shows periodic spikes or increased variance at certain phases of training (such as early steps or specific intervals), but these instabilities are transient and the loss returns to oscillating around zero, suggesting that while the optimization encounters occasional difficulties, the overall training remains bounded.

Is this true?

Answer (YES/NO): NO